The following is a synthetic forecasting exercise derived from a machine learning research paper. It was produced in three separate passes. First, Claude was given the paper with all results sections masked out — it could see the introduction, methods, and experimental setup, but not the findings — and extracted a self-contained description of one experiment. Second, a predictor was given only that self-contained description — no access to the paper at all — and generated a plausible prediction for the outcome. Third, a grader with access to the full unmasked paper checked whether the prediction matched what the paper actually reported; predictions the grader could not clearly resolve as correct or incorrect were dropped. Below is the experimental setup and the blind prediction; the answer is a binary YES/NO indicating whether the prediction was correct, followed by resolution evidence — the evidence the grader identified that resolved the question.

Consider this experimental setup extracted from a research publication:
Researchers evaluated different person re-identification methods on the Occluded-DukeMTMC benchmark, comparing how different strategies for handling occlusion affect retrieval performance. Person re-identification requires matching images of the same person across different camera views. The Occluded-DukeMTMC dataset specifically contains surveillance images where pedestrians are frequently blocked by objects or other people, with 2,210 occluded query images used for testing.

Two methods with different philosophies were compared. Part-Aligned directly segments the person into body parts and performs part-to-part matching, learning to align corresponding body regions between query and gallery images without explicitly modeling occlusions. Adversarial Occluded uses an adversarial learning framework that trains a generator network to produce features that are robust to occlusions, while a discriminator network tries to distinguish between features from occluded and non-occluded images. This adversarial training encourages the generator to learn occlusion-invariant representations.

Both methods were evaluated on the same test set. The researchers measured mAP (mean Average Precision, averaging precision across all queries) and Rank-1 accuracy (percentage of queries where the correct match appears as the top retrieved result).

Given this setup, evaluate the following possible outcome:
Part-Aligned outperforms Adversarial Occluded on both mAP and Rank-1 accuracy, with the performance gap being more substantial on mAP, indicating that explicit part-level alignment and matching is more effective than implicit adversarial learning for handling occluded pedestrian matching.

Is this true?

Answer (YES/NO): NO